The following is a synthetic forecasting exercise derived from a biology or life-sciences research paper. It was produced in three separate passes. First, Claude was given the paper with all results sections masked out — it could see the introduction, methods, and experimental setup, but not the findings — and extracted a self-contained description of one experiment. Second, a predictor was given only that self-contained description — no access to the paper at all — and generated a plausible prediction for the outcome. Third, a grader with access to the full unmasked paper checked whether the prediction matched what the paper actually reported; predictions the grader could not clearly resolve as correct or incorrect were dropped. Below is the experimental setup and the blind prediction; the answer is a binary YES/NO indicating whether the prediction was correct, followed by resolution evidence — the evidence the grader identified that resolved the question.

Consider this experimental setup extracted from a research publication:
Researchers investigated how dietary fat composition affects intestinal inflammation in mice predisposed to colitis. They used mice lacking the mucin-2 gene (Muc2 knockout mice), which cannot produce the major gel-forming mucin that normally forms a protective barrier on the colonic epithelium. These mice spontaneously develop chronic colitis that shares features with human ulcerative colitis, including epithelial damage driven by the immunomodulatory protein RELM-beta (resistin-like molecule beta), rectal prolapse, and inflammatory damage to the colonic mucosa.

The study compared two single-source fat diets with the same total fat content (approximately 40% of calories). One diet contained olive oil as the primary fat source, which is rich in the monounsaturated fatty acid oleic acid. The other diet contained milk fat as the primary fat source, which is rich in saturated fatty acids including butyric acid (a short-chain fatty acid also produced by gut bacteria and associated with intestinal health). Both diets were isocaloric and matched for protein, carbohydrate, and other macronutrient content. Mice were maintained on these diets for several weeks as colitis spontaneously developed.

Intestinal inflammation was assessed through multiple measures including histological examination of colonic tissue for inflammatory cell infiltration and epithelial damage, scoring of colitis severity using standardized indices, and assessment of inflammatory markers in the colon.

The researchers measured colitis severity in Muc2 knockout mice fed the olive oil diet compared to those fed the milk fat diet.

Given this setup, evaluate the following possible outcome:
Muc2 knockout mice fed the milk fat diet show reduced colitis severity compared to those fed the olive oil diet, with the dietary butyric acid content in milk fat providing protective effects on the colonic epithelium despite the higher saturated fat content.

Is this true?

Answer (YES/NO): NO